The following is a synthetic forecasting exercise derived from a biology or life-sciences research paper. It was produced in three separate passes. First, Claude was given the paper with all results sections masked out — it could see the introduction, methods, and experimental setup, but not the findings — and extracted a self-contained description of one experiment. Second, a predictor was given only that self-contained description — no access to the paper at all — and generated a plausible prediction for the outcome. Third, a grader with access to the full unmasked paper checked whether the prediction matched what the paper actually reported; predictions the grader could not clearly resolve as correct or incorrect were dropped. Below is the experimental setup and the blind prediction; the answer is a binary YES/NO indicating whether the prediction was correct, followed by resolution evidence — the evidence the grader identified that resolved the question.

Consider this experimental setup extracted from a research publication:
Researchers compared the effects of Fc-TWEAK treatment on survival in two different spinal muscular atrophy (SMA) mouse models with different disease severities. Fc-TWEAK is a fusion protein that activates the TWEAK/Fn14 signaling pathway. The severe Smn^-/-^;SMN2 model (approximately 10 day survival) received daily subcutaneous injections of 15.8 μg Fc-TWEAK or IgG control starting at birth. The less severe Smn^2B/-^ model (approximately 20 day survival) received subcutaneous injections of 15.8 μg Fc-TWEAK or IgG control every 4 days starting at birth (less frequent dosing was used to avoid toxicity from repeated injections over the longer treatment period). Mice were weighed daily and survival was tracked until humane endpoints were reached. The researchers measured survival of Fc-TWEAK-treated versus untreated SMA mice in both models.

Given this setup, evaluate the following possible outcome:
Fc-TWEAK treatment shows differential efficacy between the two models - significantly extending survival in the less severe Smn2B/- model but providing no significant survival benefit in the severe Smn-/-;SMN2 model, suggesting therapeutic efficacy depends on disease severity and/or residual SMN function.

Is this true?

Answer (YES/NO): YES